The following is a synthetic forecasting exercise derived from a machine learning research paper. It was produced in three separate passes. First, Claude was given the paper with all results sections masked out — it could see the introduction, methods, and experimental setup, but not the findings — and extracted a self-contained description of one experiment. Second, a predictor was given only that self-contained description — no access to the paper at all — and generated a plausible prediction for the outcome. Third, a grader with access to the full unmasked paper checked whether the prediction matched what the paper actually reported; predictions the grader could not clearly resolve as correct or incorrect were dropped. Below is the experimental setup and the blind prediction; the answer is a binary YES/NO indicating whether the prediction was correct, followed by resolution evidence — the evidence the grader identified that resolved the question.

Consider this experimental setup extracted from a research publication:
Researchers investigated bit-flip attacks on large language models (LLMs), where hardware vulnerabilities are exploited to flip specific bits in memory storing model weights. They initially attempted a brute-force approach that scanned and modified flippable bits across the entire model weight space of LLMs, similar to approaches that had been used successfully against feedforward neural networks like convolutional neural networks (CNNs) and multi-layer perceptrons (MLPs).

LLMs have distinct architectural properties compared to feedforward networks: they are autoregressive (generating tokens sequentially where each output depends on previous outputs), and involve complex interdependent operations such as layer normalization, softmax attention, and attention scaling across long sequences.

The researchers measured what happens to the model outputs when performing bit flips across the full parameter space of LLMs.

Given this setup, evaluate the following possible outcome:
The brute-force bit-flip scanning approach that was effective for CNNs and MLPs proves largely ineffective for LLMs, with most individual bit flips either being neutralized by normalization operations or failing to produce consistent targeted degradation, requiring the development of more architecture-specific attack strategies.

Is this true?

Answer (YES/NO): NO